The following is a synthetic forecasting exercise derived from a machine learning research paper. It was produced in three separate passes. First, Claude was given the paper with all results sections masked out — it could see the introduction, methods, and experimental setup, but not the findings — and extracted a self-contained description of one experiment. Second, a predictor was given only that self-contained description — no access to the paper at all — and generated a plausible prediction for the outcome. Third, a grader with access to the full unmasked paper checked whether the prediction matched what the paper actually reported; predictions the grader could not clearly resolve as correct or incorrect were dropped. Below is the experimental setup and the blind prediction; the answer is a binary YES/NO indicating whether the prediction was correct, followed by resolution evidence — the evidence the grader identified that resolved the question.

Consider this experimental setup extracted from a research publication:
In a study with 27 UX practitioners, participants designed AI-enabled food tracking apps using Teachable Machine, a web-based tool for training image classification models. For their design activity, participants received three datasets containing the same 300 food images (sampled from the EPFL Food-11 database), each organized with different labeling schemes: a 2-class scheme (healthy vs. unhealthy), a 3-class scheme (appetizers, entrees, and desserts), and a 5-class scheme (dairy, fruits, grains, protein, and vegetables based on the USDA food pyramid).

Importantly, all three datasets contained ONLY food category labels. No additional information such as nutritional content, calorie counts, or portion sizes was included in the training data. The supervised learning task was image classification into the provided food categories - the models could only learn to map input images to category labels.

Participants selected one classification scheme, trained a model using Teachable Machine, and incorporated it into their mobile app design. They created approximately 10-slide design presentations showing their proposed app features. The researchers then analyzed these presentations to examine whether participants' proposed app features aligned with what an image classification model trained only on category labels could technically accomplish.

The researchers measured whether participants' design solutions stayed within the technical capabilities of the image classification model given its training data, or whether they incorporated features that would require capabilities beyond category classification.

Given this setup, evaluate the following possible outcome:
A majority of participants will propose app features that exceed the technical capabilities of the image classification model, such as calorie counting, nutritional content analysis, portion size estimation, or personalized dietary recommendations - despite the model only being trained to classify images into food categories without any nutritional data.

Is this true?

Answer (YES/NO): NO